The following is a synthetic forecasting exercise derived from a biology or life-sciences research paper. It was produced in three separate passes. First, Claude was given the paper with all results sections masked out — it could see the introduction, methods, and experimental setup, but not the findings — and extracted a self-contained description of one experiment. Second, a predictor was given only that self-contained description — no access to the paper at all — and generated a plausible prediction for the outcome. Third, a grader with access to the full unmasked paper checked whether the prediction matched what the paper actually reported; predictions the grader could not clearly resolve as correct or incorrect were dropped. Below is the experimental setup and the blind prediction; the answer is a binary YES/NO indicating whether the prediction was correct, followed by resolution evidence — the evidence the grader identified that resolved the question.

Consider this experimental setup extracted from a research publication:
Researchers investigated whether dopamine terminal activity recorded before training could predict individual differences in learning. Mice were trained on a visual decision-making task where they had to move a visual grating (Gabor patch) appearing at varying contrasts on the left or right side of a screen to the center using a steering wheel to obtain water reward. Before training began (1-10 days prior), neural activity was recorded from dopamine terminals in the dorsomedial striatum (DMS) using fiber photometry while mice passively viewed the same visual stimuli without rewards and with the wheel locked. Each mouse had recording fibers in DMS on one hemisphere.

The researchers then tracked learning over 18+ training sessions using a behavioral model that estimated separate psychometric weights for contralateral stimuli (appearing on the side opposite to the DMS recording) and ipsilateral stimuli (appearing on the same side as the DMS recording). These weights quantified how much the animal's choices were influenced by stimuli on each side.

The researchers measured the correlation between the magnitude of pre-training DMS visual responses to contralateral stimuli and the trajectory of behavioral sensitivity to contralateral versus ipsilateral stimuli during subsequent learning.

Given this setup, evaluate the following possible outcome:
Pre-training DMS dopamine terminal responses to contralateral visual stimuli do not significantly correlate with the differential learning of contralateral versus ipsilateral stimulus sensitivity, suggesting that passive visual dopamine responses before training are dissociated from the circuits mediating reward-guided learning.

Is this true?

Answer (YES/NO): NO